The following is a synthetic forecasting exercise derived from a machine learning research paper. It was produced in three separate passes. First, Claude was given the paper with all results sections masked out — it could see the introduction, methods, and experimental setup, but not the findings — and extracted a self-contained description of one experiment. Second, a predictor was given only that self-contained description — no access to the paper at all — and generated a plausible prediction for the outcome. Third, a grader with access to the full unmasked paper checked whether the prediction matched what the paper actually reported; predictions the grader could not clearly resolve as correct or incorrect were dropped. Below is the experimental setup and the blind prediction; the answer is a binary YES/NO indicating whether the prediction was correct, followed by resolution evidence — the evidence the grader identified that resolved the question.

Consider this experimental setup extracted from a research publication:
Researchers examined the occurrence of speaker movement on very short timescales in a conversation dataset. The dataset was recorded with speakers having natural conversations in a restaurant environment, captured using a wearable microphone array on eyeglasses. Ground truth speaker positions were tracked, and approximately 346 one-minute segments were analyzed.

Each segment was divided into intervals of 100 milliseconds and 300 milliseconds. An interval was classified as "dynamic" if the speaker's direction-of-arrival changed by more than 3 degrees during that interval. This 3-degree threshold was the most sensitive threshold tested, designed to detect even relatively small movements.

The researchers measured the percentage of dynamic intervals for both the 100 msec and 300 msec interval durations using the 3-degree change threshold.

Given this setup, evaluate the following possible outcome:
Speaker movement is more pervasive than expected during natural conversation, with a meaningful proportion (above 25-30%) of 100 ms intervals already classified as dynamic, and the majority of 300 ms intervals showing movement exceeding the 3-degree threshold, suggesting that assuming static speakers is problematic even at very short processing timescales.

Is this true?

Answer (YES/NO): NO